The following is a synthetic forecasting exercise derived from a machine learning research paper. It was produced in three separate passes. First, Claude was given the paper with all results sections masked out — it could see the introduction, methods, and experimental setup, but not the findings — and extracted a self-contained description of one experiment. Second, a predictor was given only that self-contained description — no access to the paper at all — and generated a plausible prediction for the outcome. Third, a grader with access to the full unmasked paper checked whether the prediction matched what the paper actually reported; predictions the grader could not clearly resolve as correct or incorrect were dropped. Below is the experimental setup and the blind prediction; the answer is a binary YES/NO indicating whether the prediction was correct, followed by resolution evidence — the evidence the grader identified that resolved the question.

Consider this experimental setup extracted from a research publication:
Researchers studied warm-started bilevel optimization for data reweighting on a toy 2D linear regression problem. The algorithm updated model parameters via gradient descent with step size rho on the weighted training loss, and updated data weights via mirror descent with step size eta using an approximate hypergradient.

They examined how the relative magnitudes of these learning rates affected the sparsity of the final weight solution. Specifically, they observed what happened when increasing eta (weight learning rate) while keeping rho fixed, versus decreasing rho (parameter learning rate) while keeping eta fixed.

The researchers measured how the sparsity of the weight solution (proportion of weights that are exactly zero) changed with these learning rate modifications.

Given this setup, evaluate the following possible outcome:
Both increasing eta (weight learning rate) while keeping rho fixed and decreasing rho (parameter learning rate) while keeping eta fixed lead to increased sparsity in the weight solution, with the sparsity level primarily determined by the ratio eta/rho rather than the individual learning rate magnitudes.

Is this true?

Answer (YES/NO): NO